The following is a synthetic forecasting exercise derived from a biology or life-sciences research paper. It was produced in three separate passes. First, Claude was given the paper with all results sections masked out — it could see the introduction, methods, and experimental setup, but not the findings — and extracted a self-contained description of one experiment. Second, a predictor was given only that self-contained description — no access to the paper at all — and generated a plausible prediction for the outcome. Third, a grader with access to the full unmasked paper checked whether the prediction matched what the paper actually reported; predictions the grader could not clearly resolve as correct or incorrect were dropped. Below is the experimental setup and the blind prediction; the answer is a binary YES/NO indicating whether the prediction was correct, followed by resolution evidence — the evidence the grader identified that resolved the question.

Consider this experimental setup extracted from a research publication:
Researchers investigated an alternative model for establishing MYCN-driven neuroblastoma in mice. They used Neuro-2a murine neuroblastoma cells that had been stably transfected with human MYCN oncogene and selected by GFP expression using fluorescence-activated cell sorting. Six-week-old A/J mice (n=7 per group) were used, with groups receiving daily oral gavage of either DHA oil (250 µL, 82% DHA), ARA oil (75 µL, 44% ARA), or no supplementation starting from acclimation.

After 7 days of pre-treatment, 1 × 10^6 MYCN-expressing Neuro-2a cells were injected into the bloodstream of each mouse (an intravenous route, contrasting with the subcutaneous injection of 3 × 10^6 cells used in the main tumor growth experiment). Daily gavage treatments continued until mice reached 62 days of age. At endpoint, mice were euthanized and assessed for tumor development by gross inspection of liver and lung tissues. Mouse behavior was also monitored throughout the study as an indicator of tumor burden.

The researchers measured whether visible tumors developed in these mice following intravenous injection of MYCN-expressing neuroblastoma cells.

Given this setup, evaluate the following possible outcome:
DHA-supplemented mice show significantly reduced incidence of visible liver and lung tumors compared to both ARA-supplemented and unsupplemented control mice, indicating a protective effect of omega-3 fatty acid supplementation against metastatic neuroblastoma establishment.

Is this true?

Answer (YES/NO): NO